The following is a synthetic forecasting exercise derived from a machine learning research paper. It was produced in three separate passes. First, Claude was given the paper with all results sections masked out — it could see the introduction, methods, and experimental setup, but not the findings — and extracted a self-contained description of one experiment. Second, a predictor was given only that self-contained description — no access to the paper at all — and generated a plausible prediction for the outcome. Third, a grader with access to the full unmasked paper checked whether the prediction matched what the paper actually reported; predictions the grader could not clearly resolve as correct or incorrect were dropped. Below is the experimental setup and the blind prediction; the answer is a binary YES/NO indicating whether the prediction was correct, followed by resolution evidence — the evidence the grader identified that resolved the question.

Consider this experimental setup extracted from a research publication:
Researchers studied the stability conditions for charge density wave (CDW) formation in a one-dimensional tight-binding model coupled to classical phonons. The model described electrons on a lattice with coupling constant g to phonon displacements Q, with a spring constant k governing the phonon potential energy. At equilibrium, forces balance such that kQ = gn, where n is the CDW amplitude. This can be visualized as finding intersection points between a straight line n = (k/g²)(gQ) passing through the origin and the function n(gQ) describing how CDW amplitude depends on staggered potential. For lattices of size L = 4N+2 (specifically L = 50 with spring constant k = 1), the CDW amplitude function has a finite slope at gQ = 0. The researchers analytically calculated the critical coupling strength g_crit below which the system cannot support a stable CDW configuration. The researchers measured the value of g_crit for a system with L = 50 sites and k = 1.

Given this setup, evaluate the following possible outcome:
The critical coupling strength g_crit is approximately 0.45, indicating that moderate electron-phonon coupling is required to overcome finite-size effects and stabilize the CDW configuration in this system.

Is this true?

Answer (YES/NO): NO